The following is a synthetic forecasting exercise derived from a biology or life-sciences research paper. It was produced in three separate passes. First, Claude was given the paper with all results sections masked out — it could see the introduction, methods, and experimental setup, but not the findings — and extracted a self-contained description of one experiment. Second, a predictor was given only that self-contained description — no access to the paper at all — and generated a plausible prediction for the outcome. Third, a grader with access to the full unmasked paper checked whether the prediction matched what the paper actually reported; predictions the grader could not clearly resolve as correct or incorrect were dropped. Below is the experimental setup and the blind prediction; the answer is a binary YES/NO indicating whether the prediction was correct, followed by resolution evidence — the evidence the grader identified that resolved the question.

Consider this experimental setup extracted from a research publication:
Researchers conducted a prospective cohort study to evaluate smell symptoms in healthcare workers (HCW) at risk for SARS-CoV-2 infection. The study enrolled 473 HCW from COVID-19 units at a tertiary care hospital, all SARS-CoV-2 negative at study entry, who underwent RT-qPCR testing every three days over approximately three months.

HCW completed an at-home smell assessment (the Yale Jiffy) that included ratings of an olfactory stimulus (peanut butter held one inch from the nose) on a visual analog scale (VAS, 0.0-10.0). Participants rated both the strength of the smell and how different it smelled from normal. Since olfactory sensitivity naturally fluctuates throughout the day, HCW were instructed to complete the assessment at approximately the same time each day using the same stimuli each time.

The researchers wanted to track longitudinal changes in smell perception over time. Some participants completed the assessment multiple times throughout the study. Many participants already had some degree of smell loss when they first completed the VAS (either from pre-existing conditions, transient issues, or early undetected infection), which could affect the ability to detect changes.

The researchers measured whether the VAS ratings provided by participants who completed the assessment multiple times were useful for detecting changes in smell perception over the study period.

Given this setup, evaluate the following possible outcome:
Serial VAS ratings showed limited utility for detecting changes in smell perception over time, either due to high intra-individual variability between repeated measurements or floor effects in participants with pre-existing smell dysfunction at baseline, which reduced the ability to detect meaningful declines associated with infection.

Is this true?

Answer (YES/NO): YES